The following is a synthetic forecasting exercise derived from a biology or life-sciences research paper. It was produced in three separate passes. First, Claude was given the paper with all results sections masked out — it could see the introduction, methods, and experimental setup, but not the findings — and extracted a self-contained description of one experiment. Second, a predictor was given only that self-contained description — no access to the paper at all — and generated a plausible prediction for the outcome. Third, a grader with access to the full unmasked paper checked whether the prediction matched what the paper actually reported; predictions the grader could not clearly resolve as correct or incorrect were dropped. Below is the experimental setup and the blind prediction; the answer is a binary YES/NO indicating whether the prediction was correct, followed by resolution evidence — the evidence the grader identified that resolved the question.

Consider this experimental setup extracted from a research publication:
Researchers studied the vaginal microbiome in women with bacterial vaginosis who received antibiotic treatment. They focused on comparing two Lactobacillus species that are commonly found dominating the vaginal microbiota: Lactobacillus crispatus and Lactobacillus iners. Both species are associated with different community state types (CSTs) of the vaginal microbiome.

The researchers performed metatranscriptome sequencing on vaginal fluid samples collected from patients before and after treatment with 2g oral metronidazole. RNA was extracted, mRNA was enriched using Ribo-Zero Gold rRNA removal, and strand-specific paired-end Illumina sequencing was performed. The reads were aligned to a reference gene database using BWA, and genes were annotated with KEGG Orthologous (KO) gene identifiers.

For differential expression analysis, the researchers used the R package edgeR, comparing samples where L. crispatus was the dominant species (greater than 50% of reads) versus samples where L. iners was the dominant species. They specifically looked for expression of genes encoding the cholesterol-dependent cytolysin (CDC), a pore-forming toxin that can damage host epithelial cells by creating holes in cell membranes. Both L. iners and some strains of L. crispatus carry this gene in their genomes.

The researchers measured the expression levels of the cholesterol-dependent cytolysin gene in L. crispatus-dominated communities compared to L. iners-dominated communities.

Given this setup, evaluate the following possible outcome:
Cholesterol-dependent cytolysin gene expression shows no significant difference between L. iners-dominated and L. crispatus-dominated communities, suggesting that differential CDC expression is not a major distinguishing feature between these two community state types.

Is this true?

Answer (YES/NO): NO